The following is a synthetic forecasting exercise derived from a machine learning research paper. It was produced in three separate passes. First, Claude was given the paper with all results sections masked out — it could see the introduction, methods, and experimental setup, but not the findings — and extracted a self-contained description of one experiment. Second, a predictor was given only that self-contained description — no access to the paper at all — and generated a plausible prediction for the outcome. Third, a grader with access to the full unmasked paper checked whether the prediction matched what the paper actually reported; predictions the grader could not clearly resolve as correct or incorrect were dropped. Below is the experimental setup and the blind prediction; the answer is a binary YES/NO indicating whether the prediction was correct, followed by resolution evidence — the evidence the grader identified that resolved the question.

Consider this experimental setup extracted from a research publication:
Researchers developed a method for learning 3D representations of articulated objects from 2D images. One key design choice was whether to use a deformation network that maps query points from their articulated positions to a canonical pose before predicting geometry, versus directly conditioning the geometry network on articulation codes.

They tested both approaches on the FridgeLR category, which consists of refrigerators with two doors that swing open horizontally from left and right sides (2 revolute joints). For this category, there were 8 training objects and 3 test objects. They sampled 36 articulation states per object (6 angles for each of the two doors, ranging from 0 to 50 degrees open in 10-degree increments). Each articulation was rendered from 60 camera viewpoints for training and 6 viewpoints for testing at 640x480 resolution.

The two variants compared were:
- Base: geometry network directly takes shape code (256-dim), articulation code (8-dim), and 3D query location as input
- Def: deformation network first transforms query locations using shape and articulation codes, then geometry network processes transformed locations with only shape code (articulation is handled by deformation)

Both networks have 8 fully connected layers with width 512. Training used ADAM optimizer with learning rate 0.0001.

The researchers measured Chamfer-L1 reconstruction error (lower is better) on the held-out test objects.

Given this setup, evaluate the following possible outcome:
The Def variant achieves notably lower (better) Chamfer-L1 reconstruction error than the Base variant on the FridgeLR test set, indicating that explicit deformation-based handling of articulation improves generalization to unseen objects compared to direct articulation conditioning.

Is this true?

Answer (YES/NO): YES